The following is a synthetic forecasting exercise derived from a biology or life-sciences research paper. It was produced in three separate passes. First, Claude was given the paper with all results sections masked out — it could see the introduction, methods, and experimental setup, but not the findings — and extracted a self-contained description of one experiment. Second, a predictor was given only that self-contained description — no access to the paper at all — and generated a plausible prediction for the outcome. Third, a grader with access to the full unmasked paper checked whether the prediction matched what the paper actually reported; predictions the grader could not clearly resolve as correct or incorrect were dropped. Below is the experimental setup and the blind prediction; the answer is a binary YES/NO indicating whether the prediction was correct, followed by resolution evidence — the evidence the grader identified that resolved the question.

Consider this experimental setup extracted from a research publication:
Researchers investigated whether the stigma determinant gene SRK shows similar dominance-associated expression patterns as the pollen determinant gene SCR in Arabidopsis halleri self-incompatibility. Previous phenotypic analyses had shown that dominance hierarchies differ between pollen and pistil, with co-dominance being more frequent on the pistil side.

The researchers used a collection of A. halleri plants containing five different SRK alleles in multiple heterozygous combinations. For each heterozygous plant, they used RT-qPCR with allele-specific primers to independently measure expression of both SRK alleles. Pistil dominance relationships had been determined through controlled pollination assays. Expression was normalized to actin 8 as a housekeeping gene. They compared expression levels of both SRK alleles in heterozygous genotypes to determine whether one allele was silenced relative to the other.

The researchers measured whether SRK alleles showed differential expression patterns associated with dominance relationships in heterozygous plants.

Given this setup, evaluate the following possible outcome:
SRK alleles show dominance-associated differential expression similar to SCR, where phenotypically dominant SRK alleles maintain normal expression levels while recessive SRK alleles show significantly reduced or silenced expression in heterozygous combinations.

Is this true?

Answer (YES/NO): NO